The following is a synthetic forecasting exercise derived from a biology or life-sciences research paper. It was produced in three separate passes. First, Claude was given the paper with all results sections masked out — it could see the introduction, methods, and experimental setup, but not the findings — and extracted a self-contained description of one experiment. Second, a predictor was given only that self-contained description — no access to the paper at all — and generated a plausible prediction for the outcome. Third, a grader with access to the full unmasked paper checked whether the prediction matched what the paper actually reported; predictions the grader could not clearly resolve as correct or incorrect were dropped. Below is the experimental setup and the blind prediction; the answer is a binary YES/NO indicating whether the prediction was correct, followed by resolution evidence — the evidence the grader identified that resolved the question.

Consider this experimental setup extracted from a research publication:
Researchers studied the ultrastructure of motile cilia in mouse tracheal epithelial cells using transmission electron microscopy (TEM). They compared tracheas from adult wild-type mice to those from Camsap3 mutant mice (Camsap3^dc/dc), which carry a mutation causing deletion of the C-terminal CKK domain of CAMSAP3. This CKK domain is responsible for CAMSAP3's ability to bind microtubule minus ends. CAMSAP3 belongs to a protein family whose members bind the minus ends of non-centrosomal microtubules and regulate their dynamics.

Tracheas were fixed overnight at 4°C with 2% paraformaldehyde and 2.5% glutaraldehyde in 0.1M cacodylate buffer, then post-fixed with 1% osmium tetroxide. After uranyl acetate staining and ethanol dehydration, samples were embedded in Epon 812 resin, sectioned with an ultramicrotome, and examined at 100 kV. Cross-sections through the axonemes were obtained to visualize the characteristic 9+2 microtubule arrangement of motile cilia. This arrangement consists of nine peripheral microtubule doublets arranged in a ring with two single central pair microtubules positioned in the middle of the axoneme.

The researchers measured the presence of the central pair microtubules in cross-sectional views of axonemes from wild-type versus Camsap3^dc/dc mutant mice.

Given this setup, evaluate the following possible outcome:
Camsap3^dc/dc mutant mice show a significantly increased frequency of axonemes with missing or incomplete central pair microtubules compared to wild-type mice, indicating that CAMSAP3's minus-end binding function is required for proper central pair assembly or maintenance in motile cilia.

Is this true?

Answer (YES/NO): YES